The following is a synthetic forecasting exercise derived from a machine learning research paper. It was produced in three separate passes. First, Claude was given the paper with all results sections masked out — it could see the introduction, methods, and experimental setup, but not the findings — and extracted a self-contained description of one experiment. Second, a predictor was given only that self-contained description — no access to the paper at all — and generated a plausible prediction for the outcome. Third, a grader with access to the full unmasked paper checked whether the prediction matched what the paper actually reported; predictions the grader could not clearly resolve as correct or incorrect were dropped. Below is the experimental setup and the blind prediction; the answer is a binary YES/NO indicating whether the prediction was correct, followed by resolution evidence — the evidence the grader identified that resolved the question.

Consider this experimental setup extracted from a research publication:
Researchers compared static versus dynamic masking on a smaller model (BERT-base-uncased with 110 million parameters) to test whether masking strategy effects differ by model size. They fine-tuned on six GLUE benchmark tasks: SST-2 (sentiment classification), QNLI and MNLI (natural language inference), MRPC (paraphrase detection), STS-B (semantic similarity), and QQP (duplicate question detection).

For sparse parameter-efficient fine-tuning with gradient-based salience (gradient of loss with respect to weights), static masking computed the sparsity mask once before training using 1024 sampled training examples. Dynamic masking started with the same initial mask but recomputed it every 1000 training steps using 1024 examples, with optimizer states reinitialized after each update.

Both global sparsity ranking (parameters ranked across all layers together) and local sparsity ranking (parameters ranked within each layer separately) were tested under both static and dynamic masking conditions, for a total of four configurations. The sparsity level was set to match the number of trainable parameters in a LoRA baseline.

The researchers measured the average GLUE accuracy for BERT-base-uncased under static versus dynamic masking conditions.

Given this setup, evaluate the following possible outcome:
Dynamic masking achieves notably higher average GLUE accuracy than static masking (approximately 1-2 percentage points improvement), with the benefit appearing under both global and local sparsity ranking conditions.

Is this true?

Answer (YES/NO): NO